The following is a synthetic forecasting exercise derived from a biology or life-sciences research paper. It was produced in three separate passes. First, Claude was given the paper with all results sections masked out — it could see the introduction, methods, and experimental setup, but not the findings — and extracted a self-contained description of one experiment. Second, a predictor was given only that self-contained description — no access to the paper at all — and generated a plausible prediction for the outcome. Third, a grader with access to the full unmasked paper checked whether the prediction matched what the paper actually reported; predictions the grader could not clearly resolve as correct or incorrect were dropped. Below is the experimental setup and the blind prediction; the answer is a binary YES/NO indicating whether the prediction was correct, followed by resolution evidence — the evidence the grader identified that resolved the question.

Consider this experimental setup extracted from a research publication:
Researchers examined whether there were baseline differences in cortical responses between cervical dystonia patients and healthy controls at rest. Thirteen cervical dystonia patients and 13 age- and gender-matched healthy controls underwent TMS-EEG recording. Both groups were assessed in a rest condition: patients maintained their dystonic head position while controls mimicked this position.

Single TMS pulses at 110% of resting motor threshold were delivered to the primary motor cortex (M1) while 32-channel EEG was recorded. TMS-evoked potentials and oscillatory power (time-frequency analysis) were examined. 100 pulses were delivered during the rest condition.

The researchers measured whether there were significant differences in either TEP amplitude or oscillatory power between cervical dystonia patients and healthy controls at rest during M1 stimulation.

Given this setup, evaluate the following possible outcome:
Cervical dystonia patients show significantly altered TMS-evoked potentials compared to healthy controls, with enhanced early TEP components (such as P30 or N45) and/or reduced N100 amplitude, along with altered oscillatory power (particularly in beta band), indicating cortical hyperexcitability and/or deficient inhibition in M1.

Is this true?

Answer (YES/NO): NO